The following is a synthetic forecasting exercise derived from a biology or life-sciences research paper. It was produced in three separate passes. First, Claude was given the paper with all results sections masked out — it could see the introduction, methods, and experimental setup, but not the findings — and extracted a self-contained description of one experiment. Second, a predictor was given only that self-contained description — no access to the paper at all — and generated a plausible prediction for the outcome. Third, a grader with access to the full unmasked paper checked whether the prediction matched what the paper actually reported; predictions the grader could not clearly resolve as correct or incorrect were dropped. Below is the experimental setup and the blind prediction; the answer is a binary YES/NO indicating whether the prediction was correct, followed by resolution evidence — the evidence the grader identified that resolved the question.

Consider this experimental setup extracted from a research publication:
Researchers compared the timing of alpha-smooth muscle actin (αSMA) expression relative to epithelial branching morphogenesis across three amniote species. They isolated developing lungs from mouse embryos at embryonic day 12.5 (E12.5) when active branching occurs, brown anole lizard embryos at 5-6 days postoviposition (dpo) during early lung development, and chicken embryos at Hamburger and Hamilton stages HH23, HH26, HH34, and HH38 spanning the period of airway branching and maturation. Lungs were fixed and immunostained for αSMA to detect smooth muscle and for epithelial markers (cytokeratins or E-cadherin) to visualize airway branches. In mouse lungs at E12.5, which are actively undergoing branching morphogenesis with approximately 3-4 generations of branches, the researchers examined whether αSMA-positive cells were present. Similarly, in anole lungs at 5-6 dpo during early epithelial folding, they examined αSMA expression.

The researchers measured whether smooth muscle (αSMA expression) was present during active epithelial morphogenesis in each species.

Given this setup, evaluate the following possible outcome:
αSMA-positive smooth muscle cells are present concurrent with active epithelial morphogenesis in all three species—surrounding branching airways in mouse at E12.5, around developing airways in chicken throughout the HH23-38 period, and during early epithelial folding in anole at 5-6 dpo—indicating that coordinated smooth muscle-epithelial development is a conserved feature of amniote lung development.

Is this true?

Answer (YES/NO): NO